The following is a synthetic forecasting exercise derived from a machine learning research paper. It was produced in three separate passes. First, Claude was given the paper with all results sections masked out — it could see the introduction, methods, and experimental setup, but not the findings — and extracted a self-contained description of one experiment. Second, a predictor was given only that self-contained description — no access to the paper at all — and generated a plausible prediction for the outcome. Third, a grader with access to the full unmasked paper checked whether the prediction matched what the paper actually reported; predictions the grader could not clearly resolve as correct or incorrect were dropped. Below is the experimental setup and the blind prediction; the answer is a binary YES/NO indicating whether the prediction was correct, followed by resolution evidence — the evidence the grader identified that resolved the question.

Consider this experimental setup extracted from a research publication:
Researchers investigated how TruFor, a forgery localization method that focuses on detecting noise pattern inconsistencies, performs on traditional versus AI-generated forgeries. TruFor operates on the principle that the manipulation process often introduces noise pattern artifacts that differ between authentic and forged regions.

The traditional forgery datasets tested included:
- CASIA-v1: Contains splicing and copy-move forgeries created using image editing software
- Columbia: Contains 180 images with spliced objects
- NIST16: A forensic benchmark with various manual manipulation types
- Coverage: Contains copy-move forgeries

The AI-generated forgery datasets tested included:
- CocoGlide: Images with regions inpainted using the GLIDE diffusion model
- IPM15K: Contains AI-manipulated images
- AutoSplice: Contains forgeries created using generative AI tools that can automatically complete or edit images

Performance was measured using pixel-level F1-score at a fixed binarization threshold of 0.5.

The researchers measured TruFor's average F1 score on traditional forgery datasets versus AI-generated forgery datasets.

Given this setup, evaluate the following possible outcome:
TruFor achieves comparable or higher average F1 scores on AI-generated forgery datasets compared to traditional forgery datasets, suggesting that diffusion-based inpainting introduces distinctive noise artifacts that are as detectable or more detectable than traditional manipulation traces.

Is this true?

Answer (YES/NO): NO